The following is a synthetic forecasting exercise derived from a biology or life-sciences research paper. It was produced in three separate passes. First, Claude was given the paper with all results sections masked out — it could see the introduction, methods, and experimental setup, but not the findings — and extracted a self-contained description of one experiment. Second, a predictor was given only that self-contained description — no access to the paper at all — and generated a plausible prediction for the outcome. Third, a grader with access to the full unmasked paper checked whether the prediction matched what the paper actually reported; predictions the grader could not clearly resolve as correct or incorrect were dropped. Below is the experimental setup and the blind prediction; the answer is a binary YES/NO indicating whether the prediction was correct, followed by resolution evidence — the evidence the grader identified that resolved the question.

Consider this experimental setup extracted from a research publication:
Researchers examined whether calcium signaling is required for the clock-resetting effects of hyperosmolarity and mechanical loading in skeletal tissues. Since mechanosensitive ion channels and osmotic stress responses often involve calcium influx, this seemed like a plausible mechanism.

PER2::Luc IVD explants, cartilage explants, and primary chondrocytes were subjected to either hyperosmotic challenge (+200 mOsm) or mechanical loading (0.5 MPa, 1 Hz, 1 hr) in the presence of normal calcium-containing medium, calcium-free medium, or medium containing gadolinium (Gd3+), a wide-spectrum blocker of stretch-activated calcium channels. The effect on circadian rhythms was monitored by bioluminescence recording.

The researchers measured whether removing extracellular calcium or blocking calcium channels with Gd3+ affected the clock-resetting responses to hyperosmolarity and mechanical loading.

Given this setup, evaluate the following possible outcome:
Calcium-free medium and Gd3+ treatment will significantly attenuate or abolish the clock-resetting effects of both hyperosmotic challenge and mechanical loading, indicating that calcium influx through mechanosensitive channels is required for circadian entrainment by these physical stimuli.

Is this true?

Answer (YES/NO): NO